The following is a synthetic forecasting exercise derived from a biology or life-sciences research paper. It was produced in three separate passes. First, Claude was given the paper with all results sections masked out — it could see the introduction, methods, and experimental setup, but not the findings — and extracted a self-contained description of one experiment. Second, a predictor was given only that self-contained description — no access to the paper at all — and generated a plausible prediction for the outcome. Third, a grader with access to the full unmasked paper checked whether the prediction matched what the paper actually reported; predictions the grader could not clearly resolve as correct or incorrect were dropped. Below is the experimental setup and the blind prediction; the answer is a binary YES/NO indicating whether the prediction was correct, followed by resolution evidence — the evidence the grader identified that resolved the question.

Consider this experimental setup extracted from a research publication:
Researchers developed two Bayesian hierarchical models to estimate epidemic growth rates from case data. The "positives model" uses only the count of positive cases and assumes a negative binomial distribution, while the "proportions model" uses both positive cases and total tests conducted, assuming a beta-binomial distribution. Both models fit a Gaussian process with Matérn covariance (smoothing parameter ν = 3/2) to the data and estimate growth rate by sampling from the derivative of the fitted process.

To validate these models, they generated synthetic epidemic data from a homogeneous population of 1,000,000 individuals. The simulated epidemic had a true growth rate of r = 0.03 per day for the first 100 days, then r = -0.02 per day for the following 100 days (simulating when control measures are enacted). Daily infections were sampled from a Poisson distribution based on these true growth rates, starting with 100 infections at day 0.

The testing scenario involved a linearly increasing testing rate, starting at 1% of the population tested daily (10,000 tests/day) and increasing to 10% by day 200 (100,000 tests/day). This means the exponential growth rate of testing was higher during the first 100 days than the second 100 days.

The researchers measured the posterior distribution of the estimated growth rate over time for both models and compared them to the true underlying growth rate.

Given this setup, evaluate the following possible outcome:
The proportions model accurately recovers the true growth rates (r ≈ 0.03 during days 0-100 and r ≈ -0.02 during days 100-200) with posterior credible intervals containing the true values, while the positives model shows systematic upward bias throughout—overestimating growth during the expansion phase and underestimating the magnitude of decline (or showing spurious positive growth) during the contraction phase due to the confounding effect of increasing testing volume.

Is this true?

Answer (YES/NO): YES